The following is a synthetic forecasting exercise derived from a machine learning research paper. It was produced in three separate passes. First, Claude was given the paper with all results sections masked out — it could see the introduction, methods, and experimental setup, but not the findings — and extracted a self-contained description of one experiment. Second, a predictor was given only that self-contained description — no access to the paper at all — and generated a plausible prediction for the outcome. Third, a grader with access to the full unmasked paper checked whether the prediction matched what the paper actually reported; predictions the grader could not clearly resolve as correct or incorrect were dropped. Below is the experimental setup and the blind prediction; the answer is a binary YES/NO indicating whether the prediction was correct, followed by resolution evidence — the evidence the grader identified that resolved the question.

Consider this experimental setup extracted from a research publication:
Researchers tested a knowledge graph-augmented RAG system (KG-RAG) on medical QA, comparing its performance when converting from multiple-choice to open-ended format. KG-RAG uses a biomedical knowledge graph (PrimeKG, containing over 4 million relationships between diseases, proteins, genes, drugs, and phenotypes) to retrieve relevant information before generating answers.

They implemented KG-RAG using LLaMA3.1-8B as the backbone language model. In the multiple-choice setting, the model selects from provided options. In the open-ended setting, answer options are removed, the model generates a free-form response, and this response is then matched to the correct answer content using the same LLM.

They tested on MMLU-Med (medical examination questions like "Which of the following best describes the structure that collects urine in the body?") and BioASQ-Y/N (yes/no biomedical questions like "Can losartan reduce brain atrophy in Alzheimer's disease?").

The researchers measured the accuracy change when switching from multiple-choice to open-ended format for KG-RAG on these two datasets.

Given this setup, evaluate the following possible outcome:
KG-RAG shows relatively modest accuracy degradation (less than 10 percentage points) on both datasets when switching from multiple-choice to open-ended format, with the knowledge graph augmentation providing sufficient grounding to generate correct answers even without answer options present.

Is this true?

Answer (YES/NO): NO